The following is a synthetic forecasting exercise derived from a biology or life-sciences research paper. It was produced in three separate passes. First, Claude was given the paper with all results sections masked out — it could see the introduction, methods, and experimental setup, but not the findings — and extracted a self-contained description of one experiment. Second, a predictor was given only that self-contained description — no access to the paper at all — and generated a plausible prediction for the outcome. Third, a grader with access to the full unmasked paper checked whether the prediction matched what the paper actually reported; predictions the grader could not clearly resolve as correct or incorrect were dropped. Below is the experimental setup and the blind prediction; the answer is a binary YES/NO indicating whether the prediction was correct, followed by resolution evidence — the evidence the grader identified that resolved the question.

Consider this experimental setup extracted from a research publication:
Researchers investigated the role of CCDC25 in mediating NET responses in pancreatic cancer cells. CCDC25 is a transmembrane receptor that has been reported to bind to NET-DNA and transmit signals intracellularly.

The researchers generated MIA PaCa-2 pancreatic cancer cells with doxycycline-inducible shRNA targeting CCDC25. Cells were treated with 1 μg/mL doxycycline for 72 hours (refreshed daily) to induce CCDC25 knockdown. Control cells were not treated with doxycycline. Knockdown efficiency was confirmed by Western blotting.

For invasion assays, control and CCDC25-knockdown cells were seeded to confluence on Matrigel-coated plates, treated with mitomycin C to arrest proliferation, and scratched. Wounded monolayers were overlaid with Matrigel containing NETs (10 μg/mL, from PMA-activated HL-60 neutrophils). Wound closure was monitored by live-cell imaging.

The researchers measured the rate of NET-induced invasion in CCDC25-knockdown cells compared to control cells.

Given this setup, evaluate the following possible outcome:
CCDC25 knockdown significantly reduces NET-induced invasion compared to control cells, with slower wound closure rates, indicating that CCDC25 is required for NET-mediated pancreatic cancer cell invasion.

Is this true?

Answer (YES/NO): YES